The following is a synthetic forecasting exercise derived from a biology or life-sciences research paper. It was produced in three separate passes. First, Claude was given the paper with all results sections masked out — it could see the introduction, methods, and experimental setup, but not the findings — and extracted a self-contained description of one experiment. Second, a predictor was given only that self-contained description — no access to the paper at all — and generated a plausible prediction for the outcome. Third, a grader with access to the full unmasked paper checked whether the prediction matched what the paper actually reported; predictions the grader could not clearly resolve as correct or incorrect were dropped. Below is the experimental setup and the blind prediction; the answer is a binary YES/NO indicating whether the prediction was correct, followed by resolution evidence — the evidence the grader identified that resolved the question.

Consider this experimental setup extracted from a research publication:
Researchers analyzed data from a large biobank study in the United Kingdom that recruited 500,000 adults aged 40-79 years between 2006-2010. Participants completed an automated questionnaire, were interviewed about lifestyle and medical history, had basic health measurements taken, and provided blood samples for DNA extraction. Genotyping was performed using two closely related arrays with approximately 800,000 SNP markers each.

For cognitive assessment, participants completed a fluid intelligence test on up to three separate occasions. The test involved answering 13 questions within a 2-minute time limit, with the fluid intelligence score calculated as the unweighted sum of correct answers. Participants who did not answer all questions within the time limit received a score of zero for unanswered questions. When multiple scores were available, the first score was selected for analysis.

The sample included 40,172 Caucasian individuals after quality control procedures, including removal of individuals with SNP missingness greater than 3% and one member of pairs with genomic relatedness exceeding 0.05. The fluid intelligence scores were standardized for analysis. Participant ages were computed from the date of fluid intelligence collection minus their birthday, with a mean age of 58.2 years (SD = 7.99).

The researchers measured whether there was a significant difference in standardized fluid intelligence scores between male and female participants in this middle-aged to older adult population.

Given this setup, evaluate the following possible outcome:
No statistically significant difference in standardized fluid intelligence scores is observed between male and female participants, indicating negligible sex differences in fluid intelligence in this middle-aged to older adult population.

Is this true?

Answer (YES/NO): NO